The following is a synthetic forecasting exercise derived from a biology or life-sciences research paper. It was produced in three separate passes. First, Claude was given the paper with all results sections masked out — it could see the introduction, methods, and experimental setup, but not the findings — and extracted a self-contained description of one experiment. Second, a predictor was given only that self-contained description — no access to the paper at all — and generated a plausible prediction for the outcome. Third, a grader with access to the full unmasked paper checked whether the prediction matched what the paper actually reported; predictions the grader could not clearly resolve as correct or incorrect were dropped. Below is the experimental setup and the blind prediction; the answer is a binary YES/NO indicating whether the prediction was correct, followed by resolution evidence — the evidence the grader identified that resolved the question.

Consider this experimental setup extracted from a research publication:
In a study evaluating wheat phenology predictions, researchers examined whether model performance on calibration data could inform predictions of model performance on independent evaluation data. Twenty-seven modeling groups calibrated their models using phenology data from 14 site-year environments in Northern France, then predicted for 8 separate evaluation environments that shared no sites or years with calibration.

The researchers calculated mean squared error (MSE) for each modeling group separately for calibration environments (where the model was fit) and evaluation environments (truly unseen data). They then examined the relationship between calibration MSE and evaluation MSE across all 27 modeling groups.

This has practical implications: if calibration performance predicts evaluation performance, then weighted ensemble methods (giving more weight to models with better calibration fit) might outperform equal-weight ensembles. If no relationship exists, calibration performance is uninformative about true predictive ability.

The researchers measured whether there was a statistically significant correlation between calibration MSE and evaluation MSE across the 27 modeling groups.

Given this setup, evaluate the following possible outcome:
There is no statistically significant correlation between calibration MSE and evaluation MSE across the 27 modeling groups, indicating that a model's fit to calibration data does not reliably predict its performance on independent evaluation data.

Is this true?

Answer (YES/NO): NO